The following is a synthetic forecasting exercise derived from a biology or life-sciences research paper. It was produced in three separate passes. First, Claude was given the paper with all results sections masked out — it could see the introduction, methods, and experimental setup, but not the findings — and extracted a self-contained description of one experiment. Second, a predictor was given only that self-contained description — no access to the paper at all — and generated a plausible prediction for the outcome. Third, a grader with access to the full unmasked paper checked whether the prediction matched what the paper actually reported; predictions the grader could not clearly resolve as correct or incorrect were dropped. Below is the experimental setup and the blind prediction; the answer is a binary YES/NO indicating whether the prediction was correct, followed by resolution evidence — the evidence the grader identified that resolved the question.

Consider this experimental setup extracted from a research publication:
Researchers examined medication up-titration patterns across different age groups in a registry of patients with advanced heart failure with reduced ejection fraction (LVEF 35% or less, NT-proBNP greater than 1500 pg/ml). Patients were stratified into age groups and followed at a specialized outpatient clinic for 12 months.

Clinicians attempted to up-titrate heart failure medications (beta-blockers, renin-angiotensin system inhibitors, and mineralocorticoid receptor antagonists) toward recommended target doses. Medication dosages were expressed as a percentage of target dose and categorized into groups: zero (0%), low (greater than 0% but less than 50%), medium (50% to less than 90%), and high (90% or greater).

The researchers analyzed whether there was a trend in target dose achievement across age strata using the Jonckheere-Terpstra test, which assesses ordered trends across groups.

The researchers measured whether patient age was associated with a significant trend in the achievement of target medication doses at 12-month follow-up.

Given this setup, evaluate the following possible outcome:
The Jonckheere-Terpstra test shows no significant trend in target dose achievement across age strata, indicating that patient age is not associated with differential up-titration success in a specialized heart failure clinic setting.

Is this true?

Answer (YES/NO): YES